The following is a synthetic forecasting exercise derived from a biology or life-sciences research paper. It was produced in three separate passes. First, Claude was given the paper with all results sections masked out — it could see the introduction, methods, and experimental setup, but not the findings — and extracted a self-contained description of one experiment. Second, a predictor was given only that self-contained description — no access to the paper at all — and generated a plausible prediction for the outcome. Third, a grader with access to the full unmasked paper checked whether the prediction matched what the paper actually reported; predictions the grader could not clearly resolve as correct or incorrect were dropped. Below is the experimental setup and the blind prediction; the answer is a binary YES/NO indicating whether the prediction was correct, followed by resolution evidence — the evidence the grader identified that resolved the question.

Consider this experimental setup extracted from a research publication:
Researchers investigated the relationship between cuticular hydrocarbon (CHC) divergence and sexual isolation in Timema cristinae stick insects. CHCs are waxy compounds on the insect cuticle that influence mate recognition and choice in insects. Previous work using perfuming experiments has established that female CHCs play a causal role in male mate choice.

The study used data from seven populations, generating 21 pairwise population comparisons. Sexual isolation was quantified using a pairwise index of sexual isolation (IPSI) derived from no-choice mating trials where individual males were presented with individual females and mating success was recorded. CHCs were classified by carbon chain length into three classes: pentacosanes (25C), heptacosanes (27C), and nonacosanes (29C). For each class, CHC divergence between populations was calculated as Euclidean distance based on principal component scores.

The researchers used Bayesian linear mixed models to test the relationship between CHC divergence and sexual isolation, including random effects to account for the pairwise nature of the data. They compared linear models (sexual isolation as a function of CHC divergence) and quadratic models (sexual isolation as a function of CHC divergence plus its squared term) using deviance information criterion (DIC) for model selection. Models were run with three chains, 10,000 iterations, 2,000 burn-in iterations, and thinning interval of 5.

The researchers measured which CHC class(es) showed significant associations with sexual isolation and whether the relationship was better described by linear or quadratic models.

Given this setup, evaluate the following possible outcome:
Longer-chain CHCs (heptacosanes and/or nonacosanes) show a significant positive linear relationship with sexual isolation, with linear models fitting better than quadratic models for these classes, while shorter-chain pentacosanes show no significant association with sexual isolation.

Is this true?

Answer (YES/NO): NO